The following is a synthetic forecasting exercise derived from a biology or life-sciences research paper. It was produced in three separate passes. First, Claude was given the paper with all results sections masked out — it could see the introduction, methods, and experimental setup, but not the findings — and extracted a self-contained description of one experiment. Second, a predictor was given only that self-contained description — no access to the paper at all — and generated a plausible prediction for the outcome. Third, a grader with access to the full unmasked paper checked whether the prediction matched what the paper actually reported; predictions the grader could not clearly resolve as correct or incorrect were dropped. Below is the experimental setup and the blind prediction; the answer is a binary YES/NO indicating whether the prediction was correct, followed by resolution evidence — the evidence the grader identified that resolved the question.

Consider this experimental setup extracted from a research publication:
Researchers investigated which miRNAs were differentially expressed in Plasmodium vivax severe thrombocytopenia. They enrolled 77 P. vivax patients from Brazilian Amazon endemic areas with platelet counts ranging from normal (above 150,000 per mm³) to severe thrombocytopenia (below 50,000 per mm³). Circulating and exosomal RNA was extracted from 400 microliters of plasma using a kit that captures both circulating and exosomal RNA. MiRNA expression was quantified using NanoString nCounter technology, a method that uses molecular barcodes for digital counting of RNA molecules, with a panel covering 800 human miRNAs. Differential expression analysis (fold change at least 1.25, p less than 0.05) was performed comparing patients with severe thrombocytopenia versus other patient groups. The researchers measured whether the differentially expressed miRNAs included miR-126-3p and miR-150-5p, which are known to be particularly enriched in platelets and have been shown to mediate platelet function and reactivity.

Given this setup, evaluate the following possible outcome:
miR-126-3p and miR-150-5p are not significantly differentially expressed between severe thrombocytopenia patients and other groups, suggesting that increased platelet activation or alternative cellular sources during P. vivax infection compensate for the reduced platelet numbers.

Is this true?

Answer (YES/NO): NO